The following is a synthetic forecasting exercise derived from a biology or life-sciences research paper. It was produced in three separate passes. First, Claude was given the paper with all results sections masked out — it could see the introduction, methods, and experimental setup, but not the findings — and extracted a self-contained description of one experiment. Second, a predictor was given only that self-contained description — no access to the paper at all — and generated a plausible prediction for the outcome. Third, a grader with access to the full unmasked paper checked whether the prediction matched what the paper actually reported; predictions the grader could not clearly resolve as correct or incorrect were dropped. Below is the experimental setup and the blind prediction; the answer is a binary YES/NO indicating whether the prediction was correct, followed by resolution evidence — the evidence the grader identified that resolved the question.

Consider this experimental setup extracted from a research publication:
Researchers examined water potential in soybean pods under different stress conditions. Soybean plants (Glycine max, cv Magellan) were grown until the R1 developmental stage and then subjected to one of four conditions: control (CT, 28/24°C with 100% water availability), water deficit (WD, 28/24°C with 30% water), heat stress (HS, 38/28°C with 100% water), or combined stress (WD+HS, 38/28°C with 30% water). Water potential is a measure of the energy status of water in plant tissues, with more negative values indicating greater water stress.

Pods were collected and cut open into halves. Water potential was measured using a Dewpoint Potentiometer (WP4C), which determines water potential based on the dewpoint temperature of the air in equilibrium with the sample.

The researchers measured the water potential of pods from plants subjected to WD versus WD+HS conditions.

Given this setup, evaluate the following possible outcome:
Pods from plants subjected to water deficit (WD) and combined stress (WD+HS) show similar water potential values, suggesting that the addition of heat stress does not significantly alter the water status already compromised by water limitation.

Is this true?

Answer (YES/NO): NO